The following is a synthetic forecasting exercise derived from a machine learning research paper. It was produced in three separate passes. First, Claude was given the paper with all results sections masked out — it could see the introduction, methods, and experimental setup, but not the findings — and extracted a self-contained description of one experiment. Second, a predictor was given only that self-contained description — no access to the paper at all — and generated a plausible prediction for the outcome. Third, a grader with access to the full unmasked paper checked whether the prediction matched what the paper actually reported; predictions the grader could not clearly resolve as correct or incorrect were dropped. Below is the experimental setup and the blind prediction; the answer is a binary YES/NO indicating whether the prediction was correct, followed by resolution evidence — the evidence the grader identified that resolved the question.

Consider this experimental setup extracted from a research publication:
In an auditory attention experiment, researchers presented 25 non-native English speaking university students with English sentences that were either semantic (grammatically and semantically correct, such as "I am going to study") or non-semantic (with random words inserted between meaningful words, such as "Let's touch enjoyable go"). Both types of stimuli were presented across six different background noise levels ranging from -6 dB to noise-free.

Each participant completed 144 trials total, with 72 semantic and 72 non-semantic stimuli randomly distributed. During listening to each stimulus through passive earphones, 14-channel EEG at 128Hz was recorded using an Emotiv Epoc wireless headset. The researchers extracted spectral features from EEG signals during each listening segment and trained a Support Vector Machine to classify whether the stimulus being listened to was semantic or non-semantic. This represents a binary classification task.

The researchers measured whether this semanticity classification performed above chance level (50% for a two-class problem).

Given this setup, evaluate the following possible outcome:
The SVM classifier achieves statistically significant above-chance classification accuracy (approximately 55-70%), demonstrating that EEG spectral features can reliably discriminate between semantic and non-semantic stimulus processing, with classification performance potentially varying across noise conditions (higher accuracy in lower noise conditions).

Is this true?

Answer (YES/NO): NO